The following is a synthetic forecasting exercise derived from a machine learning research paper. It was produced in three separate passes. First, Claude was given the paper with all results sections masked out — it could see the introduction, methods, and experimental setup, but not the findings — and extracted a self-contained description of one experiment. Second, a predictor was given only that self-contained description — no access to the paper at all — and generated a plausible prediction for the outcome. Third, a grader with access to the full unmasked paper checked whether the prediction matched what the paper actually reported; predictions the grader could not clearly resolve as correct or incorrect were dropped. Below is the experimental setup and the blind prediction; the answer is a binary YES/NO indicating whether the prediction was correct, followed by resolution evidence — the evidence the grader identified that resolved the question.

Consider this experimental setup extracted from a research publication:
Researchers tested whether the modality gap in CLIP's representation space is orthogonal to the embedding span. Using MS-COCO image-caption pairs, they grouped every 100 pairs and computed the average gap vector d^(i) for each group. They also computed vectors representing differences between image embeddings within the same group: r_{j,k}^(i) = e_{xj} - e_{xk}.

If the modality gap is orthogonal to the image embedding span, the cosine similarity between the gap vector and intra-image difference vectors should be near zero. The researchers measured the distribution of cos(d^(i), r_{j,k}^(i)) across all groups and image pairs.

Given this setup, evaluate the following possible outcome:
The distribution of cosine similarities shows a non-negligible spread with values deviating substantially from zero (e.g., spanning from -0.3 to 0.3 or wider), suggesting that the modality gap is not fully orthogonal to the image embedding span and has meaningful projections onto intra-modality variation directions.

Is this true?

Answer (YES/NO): NO